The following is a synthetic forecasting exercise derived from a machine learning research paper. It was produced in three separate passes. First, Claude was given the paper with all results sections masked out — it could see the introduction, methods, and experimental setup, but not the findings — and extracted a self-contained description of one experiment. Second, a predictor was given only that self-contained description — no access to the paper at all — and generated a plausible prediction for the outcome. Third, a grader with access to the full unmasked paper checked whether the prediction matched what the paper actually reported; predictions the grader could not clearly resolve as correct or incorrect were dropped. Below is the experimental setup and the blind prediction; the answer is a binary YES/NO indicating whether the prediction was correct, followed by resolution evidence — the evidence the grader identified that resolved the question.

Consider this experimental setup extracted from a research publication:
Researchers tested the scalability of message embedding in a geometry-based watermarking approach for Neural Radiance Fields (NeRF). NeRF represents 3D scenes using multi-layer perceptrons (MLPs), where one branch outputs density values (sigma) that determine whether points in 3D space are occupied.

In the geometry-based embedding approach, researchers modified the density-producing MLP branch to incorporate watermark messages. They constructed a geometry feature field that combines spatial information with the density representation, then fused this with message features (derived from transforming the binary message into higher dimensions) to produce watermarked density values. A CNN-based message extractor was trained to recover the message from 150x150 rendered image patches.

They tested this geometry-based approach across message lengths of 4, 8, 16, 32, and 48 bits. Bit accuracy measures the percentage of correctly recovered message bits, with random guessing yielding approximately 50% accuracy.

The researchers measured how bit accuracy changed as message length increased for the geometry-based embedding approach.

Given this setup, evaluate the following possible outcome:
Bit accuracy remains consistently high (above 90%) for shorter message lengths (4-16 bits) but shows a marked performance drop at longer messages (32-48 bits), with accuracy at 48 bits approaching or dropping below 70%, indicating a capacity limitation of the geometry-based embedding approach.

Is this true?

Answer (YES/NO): NO